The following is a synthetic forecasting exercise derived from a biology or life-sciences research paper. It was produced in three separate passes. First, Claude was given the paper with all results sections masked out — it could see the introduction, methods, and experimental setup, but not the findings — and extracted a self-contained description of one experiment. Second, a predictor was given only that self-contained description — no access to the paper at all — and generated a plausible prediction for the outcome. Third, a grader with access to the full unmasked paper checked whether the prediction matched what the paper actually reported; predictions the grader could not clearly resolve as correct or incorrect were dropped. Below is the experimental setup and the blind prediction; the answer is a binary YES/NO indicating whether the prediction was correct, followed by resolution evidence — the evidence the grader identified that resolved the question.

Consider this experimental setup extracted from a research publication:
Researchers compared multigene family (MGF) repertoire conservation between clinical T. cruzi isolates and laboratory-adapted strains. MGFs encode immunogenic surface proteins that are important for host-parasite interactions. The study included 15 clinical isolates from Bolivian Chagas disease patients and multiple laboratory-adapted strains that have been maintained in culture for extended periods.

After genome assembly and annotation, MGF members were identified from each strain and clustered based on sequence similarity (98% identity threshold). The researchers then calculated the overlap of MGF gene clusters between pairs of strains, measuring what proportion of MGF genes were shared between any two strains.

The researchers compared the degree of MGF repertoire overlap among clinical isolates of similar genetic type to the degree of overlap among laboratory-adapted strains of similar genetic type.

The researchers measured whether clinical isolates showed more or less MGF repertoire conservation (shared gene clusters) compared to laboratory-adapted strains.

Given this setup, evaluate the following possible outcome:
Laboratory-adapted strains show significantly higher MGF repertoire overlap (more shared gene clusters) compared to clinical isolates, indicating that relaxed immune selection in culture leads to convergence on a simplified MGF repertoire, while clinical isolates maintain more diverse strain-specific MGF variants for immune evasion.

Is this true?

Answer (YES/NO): NO